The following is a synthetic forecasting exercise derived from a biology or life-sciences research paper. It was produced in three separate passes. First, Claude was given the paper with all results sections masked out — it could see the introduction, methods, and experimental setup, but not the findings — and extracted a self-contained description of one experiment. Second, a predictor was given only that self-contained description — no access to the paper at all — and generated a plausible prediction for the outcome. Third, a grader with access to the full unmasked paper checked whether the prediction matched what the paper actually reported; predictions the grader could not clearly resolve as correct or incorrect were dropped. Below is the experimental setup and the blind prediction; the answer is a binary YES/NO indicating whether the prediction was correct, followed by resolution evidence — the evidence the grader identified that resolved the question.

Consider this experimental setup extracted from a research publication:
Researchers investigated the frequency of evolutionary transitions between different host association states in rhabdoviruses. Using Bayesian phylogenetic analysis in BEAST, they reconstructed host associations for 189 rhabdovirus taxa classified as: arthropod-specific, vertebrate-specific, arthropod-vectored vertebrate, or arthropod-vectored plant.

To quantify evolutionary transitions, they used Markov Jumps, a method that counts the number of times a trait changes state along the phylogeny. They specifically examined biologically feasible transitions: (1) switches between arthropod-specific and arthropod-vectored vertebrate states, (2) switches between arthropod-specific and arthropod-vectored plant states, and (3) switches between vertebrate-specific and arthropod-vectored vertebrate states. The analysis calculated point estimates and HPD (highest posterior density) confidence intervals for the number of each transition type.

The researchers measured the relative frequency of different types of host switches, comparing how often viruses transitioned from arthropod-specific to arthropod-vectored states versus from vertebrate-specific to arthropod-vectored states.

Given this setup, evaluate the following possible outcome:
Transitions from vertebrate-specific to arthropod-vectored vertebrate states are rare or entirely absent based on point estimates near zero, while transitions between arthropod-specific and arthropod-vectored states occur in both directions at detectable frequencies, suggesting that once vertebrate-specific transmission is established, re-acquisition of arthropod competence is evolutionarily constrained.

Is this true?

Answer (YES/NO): NO